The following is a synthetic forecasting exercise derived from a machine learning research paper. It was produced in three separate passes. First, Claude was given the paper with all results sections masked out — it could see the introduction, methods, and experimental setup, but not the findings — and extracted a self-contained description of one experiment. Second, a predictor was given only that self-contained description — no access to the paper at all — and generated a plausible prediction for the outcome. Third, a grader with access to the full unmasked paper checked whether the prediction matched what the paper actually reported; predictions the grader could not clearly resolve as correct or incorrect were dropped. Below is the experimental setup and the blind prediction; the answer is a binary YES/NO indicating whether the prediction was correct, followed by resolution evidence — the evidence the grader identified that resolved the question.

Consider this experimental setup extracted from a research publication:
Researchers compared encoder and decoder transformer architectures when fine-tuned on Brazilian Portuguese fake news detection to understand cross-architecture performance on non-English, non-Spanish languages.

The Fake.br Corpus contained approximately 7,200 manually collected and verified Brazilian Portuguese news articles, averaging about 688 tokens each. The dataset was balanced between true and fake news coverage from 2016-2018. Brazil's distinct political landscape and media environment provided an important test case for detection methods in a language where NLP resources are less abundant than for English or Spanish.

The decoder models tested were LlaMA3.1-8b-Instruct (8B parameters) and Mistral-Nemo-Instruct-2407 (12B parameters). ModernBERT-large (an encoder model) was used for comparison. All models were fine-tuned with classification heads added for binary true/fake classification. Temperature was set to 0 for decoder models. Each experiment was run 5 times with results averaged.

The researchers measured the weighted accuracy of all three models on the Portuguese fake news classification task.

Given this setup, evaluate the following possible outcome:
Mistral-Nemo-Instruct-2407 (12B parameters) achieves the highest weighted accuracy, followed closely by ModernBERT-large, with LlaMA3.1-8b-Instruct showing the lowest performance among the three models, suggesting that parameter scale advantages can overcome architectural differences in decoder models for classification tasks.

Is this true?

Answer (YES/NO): NO